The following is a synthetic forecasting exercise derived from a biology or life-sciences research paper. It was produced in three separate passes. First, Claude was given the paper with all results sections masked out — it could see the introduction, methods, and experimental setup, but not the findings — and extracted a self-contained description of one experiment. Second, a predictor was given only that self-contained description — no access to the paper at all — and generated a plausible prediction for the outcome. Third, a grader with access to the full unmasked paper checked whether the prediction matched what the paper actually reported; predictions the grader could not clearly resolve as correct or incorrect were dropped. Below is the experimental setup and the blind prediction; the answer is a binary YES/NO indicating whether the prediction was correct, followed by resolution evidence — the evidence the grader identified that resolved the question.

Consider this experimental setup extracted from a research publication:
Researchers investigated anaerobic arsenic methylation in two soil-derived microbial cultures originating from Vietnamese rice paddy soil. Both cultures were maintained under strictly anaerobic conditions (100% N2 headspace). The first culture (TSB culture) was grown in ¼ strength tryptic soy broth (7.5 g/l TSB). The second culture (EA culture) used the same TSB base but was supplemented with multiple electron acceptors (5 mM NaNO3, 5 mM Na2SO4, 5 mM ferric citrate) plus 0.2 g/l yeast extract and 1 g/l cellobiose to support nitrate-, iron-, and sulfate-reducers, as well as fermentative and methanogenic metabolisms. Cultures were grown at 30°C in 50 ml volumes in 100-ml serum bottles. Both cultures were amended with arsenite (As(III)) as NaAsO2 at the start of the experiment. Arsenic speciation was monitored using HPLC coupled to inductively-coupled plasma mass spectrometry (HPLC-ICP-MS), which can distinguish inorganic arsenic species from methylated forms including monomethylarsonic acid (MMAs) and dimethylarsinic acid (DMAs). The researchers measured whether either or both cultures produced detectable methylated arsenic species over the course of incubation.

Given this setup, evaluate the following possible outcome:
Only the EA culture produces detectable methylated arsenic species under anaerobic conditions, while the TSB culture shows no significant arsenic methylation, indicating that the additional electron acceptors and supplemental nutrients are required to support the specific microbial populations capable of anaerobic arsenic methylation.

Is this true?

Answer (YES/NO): NO